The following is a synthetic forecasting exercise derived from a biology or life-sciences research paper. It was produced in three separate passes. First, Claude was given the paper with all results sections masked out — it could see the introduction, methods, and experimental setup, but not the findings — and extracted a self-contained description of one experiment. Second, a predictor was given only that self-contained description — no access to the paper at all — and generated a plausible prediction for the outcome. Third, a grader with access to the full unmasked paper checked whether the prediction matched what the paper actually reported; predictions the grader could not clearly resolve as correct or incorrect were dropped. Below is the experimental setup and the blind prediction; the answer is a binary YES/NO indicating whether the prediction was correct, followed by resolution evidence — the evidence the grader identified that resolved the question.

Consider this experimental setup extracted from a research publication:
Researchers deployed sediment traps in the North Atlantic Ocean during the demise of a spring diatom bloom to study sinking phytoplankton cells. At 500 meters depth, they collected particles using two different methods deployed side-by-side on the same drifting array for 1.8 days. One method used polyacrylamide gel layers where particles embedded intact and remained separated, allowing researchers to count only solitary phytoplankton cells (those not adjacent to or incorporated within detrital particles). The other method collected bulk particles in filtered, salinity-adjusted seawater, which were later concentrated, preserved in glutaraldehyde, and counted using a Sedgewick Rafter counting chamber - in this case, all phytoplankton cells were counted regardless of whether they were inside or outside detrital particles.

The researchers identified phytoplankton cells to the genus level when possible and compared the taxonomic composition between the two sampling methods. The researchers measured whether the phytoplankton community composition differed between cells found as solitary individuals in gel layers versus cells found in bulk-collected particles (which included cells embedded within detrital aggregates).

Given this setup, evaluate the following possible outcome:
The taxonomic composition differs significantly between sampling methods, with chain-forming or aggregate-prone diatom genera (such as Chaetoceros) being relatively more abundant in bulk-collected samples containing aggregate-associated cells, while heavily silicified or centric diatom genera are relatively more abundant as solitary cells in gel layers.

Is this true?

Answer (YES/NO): NO